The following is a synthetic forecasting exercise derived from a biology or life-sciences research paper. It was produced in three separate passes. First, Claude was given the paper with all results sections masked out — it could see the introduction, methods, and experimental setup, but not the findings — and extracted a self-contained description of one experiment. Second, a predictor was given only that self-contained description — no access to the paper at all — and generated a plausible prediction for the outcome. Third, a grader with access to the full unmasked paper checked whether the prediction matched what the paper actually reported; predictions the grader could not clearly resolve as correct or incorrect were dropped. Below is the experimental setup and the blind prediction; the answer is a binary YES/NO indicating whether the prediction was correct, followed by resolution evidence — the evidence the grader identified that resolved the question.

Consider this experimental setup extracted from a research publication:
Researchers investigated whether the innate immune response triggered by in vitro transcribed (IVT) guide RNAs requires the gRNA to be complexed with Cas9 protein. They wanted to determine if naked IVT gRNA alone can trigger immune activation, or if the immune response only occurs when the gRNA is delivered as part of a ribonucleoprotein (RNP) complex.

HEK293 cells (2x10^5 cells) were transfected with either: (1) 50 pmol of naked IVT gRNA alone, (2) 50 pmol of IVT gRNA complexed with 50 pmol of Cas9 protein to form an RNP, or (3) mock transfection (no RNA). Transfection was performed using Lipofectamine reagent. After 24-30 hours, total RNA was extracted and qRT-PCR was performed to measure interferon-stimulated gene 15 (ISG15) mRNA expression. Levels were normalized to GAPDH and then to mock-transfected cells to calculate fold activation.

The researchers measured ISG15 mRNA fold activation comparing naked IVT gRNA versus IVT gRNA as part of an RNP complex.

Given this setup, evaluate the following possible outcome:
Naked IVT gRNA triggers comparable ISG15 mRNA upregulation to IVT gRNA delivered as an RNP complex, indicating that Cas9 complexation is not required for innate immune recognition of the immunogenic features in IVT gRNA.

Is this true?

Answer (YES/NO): YES